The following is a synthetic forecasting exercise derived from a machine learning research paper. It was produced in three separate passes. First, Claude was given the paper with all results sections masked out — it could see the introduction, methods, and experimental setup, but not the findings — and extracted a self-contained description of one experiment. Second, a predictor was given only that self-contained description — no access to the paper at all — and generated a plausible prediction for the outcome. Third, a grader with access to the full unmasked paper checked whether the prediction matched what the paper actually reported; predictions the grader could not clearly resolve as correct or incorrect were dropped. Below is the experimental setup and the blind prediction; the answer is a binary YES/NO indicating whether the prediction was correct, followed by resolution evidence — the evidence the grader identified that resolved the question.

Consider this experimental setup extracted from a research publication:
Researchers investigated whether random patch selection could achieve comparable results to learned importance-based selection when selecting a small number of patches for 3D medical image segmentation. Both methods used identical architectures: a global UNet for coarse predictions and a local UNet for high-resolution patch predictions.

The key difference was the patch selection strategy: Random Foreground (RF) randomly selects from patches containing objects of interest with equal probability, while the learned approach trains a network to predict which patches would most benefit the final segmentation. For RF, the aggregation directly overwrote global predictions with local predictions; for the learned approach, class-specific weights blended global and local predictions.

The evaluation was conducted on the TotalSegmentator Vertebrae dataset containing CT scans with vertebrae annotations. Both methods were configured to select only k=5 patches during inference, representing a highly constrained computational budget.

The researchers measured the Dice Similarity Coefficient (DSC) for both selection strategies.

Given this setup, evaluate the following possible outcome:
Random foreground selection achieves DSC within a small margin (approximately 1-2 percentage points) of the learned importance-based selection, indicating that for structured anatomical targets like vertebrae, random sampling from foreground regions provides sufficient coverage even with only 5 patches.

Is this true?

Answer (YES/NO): NO